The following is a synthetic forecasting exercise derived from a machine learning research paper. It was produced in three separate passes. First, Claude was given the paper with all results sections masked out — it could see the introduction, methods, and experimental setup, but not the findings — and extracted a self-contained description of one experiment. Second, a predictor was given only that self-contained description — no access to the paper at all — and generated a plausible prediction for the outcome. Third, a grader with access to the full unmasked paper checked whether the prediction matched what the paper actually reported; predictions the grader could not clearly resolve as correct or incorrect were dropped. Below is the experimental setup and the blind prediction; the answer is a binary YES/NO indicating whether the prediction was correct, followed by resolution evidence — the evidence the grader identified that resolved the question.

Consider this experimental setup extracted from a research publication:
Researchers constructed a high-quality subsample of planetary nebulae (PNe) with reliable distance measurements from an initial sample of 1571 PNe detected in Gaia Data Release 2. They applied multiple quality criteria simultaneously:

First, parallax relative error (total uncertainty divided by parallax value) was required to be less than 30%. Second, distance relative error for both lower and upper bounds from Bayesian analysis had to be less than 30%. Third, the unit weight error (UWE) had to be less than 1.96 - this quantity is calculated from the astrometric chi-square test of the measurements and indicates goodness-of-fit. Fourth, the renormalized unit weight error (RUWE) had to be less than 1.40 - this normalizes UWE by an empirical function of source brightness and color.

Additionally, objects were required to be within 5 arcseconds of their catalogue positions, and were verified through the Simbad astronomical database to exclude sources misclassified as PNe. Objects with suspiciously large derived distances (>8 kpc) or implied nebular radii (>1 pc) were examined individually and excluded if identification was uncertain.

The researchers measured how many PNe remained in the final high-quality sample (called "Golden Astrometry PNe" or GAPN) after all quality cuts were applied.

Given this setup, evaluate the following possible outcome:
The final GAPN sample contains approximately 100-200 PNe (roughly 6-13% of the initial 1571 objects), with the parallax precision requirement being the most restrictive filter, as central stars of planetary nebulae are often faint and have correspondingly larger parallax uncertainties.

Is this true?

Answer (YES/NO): NO